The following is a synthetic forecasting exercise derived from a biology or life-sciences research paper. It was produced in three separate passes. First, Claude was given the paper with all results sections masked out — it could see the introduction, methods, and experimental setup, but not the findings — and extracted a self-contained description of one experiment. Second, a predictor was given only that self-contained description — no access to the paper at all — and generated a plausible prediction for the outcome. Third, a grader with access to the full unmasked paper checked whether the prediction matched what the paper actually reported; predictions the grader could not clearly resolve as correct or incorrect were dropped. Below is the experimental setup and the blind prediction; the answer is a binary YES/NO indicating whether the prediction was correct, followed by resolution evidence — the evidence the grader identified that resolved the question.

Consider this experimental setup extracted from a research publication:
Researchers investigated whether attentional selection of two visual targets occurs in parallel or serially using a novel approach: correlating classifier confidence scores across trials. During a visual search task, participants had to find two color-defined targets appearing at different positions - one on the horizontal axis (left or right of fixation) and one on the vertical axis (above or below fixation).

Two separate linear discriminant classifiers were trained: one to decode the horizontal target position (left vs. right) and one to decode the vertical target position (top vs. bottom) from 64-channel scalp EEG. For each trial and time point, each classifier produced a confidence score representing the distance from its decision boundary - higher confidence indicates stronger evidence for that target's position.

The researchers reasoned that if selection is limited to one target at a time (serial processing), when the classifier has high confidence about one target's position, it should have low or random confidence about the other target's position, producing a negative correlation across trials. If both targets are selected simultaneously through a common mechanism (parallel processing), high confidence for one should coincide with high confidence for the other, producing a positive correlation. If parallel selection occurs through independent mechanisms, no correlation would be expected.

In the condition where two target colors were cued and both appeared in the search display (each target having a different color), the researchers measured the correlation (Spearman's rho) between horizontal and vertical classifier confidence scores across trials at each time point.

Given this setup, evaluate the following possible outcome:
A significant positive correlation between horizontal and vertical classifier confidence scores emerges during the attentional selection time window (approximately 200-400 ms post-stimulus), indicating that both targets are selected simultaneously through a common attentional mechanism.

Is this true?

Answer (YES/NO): NO